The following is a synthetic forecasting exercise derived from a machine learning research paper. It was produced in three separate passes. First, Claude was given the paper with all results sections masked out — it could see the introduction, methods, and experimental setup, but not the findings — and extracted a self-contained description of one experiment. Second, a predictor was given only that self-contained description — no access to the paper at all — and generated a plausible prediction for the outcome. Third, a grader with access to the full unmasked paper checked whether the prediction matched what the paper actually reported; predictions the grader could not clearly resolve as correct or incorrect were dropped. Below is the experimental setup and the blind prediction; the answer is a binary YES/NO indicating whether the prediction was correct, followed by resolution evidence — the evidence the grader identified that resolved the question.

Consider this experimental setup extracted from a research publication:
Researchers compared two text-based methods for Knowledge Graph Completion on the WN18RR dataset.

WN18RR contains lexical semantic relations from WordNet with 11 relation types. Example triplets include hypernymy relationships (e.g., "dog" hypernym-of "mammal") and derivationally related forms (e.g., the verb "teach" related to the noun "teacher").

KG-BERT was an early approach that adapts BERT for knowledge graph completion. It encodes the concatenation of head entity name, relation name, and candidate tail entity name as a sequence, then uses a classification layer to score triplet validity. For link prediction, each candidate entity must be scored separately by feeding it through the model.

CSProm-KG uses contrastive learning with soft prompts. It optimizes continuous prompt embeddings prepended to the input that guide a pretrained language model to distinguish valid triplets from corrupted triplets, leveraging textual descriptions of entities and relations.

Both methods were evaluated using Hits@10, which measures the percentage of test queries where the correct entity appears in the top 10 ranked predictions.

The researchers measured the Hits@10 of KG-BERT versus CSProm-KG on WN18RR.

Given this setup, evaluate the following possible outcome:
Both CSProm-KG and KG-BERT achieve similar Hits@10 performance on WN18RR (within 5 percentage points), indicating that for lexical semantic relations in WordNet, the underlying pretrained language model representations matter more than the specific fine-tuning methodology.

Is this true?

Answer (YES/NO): NO